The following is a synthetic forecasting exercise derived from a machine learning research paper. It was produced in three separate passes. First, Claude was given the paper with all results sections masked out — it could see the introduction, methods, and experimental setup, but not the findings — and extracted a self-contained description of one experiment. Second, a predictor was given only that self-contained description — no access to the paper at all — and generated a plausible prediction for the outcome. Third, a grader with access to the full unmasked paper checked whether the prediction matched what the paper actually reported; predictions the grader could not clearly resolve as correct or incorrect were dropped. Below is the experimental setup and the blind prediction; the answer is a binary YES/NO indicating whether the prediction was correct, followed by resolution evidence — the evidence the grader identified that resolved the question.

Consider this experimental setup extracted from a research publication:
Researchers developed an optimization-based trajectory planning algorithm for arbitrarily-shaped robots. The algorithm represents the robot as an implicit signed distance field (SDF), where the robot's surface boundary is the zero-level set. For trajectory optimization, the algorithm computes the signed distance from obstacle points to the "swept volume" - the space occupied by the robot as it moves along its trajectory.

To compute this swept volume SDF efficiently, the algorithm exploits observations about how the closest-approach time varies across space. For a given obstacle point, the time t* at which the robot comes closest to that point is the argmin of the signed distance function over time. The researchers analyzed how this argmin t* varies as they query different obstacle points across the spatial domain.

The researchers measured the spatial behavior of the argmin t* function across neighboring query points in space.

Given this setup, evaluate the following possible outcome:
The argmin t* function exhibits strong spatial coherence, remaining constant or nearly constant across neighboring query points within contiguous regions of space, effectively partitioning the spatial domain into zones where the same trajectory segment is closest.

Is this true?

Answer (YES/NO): NO